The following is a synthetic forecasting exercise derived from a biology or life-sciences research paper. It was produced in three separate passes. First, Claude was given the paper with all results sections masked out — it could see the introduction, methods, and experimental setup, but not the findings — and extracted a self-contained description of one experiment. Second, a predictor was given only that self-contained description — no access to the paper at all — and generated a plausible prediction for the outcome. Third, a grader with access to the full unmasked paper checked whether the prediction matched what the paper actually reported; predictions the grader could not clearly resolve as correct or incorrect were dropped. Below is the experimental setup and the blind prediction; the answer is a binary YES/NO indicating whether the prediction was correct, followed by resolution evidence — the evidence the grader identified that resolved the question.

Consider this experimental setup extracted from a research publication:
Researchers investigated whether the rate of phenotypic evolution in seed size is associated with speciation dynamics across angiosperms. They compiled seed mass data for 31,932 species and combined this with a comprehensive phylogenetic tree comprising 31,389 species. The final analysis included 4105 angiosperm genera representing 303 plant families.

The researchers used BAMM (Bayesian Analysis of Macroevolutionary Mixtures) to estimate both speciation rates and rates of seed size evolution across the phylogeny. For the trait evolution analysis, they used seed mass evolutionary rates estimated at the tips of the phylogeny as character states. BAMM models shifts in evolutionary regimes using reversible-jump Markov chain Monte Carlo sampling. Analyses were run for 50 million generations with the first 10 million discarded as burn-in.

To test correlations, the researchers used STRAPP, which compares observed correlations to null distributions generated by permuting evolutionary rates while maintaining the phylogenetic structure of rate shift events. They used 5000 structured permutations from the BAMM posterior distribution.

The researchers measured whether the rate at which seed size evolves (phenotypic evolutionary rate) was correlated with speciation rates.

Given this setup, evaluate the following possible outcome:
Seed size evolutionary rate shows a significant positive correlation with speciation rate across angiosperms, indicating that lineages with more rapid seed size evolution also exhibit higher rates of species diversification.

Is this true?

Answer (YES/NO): YES